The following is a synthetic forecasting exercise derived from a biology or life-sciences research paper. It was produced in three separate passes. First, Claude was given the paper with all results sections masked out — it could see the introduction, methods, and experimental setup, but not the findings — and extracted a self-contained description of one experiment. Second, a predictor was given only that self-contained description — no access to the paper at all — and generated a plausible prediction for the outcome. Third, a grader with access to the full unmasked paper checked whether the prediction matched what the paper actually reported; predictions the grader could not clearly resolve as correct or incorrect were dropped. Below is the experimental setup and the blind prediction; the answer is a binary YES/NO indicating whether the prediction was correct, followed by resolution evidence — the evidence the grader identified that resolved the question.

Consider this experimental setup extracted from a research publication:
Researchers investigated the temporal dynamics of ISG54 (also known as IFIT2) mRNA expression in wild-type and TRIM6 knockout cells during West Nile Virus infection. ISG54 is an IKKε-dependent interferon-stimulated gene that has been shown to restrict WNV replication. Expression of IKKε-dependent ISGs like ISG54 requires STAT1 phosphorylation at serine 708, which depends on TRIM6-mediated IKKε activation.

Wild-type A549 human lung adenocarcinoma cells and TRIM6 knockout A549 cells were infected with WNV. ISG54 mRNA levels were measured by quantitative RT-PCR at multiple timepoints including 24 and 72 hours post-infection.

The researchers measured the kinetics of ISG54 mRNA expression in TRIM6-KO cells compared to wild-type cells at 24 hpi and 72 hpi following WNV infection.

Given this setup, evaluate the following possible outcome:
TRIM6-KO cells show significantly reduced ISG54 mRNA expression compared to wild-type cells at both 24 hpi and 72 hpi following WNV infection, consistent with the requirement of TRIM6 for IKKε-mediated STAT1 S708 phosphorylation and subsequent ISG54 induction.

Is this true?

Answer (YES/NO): NO